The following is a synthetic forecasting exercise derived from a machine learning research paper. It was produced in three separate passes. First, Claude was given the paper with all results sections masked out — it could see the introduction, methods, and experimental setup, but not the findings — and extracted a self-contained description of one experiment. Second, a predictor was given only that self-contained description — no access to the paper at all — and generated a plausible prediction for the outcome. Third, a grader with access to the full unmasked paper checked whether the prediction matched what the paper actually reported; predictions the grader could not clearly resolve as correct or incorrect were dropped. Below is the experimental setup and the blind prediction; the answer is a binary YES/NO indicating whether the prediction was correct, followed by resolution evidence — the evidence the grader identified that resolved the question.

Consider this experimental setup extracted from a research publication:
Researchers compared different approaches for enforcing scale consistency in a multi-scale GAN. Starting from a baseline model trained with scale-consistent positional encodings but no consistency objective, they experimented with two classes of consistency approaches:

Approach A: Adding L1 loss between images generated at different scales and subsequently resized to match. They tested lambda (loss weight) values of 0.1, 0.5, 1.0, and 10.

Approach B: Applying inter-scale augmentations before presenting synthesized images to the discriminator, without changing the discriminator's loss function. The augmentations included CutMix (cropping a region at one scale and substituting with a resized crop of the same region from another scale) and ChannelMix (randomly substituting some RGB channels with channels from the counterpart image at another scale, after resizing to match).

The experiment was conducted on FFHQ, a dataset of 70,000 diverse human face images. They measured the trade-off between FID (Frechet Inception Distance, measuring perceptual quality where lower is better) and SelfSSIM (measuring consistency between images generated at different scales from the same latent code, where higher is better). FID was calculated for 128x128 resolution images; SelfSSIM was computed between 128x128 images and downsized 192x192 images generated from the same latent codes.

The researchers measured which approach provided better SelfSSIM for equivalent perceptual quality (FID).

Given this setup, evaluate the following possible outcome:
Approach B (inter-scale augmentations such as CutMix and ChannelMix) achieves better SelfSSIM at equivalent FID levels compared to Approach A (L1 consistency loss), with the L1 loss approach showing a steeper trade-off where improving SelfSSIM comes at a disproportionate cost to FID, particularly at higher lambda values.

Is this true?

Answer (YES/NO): YES